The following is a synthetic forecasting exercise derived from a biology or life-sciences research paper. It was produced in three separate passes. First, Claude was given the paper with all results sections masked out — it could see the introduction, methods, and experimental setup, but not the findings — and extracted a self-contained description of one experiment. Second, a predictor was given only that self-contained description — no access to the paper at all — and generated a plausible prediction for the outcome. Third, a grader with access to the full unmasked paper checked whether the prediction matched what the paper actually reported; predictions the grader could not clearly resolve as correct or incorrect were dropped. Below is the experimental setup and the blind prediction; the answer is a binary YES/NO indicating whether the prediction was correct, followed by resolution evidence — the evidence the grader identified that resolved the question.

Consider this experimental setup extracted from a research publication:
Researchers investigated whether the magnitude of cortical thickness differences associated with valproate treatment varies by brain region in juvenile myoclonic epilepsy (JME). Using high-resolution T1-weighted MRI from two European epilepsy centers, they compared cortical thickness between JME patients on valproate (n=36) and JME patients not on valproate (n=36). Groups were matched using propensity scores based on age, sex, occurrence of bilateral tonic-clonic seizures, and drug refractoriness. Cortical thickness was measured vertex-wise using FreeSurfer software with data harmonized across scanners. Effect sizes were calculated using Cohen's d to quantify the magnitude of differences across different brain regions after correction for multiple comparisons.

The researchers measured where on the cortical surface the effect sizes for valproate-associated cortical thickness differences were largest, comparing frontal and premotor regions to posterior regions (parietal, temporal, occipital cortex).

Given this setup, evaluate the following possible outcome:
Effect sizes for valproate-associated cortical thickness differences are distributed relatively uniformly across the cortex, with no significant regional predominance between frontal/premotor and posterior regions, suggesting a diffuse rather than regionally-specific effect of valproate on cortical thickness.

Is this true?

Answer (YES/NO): NO